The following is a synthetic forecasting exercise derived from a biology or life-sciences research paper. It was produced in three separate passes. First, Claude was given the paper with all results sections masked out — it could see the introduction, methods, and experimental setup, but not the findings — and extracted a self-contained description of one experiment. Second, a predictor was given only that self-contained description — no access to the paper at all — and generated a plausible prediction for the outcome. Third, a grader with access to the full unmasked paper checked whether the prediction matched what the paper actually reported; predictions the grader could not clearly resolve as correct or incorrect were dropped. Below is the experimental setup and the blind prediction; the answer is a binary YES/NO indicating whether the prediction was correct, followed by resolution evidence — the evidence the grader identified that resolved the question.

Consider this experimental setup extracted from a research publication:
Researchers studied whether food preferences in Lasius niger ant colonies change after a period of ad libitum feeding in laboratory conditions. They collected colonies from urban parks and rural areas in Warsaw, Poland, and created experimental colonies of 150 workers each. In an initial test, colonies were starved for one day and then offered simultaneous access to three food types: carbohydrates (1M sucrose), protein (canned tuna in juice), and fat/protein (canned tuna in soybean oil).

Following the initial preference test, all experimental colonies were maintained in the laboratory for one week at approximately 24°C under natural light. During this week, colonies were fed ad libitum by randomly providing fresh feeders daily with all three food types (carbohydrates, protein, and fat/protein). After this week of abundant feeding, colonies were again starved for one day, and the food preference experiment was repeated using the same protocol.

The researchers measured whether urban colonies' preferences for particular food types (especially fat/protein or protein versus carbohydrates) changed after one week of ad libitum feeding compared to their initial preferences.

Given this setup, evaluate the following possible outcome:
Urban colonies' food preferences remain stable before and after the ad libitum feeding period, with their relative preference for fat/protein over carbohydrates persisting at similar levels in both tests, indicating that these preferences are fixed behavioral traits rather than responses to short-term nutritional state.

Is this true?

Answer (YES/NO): NO